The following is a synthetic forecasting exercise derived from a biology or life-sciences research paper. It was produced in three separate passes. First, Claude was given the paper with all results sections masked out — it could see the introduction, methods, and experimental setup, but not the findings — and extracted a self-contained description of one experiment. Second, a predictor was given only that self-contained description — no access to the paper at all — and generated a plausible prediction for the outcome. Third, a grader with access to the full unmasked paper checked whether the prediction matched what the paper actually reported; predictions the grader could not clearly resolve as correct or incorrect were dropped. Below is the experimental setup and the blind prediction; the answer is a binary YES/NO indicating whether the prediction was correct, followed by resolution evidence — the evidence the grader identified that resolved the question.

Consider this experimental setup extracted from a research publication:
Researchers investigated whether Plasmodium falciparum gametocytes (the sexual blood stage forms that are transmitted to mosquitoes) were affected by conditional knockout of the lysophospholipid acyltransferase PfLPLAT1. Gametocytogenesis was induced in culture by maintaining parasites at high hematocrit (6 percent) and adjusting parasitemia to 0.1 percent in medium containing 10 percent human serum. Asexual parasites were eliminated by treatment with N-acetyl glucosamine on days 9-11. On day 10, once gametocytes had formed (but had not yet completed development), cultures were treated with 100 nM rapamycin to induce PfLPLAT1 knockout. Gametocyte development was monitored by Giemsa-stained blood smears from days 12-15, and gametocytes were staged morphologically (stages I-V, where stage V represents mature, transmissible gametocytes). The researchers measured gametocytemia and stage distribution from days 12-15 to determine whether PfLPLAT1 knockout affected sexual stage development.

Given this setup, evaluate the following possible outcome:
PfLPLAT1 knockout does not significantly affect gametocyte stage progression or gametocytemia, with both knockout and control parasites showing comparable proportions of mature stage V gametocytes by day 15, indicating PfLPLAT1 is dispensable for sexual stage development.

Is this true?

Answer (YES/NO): YES